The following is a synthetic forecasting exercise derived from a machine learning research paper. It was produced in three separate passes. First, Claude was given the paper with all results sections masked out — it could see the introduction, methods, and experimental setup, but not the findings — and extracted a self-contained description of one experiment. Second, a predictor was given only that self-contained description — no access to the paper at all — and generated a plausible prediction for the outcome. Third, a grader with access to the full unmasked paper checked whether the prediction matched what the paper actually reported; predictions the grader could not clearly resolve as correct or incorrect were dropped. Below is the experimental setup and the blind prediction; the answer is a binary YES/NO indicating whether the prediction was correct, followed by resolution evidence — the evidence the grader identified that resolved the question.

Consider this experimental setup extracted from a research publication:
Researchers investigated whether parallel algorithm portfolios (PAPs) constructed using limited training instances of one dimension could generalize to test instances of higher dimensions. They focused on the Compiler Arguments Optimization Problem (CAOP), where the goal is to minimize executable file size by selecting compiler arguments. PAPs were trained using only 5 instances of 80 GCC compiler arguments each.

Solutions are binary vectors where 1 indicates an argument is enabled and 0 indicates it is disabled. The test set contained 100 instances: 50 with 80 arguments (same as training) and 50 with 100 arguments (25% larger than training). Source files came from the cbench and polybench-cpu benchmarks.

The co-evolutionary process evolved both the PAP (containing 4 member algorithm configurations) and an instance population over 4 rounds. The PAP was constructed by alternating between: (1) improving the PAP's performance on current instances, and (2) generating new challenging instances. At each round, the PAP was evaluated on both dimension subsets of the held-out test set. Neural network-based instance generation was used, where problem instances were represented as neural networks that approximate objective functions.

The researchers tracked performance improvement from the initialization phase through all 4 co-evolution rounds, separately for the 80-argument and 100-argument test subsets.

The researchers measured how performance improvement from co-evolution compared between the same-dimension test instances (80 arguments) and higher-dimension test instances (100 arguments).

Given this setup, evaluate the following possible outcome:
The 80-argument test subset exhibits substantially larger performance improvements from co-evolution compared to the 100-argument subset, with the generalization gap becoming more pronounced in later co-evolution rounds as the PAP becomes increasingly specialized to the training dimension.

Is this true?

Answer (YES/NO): NO